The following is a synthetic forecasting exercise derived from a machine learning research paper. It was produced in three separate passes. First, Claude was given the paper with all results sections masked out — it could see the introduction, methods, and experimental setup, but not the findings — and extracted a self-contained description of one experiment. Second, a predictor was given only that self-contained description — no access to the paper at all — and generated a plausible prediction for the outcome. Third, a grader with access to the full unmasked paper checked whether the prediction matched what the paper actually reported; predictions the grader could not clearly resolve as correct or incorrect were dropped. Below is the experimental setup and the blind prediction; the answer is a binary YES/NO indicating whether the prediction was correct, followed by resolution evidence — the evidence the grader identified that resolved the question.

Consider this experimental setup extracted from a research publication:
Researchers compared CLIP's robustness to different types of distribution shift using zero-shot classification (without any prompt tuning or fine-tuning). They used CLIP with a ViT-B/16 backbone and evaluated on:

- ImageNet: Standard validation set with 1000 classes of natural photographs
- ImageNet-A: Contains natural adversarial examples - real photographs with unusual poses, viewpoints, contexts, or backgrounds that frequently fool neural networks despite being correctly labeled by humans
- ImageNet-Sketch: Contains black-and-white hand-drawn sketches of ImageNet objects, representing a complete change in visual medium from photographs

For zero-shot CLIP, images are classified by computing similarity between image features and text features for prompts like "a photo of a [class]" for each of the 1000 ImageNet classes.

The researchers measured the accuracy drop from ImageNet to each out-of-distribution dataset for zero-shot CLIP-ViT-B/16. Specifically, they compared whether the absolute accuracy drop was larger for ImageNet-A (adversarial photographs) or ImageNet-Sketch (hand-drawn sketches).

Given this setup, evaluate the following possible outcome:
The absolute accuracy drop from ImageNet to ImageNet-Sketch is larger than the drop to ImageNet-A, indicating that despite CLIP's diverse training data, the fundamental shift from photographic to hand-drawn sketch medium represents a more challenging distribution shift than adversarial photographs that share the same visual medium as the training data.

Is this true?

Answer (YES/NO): YES